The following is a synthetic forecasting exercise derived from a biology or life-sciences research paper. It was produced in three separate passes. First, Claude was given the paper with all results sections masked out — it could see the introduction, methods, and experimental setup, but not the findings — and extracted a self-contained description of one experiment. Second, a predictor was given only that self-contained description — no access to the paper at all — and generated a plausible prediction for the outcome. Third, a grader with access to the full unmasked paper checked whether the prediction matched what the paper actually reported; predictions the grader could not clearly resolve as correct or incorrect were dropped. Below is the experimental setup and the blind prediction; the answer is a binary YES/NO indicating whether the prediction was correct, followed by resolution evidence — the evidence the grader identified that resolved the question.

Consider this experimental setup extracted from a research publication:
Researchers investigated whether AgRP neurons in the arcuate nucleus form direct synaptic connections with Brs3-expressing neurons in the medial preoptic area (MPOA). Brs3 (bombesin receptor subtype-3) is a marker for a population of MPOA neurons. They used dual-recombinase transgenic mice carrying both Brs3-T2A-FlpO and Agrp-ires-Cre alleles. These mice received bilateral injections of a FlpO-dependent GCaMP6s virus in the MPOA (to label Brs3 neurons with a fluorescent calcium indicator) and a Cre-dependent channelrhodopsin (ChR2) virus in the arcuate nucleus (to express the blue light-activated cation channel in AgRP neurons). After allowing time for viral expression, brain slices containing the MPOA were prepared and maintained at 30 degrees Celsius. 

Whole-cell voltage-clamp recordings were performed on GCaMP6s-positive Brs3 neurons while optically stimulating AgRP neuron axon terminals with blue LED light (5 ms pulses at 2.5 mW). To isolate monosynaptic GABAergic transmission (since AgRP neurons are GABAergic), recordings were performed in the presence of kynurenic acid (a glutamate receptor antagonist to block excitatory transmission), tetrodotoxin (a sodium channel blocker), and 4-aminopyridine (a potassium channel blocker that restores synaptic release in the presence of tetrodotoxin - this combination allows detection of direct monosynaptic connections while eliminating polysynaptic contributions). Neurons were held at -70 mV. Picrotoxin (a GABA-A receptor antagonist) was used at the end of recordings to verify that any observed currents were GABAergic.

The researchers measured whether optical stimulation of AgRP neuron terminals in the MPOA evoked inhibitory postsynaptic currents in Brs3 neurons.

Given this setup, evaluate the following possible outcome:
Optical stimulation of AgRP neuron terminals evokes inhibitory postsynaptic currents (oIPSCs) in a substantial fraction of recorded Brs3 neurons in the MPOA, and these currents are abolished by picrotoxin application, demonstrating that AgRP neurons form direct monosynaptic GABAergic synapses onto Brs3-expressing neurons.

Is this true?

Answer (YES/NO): YES